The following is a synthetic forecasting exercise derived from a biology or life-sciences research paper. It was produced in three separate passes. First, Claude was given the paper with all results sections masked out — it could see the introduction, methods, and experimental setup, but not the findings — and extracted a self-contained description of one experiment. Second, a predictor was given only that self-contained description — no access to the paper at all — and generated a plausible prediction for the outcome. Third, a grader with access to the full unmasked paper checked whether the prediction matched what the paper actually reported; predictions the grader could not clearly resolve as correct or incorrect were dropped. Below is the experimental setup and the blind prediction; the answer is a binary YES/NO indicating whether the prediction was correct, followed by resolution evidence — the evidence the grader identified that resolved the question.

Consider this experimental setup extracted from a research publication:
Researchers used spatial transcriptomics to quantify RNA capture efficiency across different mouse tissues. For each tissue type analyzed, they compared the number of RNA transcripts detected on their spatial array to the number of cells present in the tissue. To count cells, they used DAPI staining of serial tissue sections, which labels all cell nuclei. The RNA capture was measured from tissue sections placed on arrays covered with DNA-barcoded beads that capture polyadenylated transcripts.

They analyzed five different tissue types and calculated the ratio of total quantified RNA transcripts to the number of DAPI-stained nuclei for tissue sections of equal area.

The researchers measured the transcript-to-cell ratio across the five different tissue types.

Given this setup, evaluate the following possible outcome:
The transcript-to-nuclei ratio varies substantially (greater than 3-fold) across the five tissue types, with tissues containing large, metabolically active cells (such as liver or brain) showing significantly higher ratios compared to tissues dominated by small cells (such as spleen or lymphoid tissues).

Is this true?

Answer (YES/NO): NO